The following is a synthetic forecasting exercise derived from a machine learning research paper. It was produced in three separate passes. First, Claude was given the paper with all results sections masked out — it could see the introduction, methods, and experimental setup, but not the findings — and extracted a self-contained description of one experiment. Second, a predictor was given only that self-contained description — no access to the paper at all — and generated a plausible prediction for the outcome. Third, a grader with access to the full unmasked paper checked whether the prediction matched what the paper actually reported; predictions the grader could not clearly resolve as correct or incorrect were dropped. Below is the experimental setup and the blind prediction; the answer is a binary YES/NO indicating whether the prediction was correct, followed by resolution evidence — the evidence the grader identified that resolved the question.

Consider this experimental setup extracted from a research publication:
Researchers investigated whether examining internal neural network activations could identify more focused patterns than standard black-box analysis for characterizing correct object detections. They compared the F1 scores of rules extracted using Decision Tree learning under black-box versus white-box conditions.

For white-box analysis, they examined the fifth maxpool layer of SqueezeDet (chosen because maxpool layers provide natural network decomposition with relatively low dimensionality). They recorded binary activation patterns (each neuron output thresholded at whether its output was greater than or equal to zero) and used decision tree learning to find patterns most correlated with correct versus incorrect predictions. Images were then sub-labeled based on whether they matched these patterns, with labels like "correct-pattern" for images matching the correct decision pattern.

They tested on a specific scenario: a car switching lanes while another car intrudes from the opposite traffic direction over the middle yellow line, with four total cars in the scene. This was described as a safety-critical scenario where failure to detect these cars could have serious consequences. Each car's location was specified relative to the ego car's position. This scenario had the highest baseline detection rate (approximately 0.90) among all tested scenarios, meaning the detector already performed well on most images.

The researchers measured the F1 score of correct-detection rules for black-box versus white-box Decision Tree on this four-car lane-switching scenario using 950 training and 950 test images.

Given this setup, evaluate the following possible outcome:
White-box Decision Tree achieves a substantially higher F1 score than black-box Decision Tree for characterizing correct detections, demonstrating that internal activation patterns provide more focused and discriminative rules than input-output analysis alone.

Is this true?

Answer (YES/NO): YES